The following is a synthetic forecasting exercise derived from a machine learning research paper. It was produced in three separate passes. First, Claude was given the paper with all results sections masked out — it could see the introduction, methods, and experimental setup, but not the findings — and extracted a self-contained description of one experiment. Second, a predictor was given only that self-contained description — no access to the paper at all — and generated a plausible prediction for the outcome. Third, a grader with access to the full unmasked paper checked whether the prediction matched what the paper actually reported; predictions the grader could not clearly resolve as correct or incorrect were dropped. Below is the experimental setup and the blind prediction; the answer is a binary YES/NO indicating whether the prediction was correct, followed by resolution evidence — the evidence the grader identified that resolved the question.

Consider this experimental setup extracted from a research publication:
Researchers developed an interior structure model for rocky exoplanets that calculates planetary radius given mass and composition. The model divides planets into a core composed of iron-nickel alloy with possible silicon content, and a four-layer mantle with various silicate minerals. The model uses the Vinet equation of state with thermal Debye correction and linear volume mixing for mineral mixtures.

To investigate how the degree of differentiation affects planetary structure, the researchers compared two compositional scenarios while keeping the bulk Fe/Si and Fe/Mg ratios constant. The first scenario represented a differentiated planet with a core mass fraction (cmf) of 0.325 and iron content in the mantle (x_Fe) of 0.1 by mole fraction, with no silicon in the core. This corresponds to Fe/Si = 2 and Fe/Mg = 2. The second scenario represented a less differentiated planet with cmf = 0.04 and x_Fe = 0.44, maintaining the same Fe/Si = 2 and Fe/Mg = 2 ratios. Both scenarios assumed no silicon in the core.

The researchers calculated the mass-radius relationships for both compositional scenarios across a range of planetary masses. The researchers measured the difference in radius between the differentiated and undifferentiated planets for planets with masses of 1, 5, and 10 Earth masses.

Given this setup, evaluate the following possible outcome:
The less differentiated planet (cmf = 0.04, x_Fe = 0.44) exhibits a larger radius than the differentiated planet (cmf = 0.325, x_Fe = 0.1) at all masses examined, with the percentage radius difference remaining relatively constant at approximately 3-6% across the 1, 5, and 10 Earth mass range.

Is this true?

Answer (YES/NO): NO